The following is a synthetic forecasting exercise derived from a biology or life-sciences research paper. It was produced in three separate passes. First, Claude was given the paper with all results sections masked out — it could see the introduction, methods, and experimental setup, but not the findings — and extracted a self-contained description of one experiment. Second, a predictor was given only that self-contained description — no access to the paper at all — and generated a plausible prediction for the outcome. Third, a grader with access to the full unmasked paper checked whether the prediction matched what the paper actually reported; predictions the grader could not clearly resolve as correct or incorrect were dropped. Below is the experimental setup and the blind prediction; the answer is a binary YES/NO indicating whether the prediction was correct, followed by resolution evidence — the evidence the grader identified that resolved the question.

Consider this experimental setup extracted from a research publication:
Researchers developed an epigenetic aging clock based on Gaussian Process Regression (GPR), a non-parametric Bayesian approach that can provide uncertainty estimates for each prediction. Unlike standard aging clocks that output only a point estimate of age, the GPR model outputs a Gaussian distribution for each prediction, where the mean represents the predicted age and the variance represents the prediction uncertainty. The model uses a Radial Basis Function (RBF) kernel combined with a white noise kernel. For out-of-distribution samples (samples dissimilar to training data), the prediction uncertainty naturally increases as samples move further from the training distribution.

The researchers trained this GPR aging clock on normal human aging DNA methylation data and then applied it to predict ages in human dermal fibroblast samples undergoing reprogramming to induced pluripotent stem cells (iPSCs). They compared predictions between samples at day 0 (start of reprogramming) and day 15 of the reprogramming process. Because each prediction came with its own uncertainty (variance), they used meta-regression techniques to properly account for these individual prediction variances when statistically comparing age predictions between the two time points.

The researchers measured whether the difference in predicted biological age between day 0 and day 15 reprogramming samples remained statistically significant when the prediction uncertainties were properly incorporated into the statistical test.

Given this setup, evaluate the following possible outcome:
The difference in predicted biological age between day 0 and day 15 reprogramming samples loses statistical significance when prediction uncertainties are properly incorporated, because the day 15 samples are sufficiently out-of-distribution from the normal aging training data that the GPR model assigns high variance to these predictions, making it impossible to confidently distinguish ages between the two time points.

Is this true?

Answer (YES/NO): YES